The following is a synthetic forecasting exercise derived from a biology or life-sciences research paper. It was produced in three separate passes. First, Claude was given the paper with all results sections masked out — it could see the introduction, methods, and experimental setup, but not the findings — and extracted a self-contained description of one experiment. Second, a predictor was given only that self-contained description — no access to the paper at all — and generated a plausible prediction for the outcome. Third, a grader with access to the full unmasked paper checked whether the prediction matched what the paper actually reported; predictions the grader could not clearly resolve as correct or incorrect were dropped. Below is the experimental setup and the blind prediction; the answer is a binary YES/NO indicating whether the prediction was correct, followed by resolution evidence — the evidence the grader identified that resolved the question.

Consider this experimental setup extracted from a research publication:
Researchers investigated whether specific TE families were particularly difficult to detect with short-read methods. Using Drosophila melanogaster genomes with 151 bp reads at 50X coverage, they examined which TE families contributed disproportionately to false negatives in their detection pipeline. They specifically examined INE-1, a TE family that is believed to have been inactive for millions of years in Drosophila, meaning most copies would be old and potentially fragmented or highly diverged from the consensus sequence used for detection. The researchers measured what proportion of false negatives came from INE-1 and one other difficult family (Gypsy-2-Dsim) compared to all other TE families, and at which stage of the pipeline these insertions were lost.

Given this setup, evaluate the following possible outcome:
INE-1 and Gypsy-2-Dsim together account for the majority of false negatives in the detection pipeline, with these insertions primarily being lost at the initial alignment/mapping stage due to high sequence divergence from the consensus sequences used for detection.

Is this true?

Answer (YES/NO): NO